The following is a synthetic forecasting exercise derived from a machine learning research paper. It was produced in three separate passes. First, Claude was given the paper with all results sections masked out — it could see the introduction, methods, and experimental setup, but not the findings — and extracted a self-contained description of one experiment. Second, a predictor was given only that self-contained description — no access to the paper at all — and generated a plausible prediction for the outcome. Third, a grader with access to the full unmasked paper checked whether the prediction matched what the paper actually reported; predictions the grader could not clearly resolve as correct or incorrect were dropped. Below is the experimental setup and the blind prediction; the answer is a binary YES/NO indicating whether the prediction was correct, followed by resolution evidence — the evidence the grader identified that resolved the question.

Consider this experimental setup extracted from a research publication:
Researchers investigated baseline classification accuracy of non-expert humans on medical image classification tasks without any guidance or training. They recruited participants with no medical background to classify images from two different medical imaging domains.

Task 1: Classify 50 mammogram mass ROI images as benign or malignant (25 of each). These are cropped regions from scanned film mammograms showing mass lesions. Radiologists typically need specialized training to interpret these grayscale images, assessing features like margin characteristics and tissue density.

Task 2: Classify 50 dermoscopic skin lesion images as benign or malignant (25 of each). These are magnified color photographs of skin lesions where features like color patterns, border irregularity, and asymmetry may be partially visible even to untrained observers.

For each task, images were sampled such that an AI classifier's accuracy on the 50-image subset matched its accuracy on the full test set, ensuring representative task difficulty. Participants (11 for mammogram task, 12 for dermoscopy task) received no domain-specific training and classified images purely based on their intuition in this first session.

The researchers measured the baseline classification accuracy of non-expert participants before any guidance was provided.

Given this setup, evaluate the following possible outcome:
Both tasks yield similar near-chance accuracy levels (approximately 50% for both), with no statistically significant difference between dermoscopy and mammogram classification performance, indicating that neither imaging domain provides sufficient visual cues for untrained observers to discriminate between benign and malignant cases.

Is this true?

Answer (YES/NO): YES